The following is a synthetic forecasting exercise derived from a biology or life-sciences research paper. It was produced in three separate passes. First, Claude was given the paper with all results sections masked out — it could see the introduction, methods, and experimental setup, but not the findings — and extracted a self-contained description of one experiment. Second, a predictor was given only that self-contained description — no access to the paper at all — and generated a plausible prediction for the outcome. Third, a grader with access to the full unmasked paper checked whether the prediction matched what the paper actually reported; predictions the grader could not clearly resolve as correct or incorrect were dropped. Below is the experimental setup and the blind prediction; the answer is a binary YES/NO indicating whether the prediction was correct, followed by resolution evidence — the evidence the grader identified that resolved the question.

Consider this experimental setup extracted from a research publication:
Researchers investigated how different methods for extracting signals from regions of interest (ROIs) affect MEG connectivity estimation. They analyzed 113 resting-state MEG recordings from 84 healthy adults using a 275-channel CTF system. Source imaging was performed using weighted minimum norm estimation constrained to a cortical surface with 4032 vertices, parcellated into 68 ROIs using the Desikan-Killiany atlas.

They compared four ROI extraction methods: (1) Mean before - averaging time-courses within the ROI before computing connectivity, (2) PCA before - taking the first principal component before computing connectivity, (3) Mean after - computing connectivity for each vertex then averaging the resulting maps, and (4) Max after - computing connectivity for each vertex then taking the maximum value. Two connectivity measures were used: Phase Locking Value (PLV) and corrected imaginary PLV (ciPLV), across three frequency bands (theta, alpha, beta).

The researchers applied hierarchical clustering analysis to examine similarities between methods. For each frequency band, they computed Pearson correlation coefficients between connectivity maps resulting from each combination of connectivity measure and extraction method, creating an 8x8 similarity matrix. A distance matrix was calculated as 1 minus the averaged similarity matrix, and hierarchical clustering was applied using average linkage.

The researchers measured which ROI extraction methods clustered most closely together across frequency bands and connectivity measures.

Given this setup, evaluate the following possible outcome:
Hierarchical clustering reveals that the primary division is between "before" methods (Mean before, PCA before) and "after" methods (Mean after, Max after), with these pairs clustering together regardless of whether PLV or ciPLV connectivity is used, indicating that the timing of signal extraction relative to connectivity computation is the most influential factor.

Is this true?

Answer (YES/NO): NO